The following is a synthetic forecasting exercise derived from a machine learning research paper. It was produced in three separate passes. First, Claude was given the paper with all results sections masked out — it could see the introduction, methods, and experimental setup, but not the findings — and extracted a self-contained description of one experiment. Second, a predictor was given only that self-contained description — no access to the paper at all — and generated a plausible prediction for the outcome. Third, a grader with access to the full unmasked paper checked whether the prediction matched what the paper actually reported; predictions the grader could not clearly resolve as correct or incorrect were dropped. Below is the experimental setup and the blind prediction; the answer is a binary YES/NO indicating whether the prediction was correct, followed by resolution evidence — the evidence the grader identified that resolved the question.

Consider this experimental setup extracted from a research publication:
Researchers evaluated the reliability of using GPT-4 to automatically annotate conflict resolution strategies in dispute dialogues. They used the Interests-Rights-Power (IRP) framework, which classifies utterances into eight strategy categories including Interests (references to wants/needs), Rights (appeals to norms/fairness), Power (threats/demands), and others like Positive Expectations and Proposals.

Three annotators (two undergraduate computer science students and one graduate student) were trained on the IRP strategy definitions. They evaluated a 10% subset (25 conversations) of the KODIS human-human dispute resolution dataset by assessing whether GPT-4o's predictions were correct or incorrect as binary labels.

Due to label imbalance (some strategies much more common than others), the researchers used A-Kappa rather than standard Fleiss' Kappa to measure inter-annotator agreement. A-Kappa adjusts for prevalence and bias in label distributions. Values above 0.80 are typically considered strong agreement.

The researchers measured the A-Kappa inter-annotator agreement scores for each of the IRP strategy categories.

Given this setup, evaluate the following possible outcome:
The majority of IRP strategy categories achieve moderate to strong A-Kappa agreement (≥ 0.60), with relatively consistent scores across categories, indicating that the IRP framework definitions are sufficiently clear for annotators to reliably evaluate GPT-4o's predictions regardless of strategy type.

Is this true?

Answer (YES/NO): YES